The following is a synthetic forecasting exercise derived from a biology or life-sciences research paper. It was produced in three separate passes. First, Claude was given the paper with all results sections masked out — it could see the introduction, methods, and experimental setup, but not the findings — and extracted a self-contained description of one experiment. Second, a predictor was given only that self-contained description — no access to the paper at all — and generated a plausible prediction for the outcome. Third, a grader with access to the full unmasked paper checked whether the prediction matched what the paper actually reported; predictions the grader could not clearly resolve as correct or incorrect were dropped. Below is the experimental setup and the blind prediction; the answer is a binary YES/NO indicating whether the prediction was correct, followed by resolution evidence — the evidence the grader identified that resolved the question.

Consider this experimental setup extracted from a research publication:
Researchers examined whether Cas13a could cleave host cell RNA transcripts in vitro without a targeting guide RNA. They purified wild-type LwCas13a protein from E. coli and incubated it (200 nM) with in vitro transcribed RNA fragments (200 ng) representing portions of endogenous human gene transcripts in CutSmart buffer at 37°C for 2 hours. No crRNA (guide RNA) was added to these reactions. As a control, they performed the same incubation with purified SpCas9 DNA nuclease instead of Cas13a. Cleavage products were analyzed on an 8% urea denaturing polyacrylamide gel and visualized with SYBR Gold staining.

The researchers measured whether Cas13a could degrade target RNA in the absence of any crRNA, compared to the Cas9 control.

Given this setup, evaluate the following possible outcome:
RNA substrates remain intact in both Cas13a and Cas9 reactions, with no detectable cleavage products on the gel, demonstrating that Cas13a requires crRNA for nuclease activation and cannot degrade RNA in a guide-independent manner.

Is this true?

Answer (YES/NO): NO